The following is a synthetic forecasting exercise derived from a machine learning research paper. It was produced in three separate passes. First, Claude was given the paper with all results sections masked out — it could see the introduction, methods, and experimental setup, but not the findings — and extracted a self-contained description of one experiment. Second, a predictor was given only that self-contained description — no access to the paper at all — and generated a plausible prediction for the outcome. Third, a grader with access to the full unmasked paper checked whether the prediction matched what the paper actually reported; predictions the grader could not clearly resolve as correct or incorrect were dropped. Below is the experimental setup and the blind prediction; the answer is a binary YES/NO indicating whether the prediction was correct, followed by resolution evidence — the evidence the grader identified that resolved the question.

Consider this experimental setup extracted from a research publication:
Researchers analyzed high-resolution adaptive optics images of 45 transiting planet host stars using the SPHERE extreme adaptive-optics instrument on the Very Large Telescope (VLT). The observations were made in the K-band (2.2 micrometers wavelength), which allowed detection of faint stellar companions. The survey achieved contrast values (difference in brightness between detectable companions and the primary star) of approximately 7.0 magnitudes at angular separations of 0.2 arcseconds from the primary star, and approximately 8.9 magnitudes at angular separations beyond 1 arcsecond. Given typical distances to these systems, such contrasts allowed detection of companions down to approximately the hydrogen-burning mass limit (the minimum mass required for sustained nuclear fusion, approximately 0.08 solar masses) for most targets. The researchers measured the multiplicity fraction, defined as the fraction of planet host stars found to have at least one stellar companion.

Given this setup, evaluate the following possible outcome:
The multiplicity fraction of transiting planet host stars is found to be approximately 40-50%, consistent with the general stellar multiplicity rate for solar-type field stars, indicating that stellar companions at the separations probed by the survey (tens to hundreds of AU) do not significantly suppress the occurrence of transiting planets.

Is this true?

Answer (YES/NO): NO